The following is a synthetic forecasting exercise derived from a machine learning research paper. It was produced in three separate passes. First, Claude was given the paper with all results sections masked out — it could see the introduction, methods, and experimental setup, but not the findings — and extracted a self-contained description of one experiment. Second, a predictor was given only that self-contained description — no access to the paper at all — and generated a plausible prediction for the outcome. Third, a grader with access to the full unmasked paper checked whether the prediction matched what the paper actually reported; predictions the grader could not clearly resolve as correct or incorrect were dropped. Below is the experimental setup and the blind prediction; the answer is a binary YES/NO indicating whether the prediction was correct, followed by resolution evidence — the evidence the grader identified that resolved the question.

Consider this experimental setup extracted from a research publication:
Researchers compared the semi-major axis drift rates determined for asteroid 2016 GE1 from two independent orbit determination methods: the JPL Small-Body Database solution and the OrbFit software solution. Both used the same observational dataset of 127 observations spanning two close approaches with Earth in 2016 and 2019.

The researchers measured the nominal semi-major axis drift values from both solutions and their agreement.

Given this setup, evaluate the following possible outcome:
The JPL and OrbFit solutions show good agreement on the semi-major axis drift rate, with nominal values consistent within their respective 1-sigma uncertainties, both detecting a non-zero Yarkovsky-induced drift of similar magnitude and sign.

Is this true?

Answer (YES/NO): NO